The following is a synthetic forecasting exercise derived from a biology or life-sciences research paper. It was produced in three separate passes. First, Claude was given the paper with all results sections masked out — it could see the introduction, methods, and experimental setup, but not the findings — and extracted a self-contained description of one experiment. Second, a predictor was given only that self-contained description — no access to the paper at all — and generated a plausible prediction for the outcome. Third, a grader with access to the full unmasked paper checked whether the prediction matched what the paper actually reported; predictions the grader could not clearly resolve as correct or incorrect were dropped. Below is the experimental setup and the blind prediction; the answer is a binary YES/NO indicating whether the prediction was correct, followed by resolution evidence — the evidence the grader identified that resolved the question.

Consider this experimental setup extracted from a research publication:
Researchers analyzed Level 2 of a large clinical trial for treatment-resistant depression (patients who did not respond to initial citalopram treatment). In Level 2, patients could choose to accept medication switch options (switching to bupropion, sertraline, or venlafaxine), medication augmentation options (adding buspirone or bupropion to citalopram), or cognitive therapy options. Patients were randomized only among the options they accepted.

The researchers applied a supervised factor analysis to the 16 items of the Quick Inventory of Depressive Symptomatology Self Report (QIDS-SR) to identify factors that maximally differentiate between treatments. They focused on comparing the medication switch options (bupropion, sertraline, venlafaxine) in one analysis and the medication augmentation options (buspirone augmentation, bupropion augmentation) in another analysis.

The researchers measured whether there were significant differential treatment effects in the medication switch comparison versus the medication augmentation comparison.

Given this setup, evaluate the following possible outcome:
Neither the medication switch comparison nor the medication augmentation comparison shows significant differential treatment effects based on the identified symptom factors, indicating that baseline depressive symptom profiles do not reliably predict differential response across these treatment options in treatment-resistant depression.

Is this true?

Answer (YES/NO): NO